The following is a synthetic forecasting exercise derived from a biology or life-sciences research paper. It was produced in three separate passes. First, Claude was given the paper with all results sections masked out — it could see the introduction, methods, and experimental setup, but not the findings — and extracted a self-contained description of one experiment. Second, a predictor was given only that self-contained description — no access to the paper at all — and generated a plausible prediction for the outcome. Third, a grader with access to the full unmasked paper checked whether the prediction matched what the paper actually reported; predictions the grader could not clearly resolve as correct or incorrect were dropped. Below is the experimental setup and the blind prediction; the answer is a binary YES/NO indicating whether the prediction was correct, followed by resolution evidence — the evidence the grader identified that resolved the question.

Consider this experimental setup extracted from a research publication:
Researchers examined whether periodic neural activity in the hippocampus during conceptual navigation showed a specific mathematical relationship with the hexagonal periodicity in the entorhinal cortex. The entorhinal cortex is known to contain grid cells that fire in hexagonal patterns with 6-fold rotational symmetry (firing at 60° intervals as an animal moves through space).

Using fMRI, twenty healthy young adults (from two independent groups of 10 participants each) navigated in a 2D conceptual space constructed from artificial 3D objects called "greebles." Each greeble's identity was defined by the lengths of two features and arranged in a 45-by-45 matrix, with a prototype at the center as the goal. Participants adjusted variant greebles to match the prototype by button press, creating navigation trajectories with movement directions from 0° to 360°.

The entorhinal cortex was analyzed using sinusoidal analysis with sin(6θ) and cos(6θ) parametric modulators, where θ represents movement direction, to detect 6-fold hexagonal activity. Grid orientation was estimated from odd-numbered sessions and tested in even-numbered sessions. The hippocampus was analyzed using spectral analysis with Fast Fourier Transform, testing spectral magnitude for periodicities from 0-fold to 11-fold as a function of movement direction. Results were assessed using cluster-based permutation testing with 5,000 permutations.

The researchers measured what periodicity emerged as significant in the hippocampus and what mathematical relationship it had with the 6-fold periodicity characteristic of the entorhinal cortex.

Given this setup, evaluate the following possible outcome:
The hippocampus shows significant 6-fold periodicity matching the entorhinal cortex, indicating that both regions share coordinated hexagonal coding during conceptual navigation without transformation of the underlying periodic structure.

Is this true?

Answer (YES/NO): NO